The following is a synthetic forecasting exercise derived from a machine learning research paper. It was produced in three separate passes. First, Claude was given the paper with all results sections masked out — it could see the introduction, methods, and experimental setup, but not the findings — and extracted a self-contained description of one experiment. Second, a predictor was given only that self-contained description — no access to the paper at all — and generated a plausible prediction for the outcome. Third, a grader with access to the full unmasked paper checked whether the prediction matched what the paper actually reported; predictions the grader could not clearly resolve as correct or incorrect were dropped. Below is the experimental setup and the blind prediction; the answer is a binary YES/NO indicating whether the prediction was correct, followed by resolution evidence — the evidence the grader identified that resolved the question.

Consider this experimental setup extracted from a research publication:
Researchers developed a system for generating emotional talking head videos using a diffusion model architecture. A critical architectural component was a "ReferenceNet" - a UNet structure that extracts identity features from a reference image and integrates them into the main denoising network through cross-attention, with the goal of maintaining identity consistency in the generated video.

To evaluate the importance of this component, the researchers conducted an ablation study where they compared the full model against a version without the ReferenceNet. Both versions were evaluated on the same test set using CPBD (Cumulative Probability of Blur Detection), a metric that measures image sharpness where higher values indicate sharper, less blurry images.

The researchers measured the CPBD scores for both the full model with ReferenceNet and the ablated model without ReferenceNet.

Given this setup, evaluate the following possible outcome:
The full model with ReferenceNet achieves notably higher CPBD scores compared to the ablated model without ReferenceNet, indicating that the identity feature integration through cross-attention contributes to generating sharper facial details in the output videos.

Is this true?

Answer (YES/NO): NO